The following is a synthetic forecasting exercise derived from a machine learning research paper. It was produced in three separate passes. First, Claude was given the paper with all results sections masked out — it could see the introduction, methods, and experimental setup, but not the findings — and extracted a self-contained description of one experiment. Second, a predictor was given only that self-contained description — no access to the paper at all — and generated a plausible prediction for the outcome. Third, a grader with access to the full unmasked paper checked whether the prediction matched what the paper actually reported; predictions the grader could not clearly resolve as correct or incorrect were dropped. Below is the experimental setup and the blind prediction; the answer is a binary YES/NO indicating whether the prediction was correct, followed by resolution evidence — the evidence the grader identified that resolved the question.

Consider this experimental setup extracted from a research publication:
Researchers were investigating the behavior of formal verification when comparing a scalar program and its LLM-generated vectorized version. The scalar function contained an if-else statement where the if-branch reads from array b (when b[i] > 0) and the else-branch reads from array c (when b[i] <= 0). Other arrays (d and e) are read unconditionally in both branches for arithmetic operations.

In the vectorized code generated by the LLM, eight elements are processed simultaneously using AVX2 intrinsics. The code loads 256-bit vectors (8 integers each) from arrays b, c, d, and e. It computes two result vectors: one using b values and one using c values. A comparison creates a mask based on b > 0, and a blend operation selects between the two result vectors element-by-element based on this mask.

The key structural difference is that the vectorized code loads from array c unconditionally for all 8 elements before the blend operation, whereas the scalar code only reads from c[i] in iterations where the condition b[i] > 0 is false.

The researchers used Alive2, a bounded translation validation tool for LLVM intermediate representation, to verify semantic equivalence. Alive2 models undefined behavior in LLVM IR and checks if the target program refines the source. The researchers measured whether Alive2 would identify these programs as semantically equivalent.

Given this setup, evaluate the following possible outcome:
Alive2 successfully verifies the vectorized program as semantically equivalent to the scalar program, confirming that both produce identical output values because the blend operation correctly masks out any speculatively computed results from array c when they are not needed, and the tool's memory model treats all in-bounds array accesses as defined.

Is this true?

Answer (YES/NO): NO